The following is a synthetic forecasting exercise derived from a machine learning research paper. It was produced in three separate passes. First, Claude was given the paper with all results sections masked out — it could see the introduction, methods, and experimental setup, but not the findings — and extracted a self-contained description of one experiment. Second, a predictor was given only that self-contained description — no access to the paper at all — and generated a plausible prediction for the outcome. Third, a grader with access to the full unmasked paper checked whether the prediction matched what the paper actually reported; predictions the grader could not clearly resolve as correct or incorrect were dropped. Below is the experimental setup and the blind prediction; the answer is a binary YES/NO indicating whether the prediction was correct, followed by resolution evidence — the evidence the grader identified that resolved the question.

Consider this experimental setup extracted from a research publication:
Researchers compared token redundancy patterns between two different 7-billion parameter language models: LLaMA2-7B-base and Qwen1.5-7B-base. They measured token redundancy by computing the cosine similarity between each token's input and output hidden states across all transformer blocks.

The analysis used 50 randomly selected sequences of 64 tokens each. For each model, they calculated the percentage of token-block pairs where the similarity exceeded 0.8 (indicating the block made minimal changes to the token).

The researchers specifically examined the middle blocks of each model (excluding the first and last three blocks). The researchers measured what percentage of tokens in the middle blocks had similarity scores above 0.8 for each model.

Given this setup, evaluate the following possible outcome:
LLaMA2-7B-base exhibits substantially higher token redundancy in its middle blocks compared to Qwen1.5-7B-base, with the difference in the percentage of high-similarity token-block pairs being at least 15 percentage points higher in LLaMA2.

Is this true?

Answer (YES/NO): NO